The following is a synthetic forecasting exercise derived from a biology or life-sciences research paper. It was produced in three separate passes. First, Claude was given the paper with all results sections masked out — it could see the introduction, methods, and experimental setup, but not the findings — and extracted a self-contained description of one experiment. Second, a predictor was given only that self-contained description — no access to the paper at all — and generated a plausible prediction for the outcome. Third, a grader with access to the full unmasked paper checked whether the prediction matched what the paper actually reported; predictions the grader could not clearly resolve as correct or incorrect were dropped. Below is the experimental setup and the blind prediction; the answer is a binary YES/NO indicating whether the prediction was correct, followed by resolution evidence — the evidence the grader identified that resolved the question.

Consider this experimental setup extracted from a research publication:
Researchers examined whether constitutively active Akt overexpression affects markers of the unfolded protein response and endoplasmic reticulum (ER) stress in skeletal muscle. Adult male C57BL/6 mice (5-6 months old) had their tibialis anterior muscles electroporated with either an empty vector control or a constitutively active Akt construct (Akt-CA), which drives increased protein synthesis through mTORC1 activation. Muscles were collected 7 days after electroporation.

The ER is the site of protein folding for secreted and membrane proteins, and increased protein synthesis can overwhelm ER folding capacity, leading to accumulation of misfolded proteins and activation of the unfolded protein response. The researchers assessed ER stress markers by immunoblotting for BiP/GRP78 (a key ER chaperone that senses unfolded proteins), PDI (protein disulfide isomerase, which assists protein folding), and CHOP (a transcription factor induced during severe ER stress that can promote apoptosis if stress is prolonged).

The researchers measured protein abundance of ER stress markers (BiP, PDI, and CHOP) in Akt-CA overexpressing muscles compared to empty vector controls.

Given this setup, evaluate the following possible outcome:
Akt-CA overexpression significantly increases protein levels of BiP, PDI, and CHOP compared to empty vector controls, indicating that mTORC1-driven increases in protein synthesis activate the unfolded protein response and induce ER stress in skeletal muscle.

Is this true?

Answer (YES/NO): NO